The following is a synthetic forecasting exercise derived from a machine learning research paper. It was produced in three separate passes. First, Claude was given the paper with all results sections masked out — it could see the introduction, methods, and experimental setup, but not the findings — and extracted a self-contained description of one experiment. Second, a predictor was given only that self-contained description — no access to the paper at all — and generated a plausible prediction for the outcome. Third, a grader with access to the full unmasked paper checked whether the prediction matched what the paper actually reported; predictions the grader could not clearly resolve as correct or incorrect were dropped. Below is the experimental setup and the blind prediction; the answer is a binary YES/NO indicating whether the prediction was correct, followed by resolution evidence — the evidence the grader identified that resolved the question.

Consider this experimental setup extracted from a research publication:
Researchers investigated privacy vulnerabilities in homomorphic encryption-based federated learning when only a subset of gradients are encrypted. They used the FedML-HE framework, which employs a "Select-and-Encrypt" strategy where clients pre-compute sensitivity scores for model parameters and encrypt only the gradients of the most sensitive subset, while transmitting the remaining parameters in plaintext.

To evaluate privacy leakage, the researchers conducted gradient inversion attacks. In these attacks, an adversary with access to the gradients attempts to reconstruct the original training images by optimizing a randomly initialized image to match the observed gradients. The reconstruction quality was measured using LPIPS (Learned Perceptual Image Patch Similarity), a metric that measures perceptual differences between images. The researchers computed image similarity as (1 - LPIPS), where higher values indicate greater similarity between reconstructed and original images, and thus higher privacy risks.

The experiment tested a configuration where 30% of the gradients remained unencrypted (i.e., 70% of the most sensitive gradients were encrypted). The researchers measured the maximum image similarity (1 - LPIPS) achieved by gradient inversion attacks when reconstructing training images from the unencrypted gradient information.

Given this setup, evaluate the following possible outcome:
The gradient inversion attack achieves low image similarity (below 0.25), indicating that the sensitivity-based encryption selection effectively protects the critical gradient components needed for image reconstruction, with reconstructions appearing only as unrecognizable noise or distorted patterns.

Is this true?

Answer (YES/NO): NO